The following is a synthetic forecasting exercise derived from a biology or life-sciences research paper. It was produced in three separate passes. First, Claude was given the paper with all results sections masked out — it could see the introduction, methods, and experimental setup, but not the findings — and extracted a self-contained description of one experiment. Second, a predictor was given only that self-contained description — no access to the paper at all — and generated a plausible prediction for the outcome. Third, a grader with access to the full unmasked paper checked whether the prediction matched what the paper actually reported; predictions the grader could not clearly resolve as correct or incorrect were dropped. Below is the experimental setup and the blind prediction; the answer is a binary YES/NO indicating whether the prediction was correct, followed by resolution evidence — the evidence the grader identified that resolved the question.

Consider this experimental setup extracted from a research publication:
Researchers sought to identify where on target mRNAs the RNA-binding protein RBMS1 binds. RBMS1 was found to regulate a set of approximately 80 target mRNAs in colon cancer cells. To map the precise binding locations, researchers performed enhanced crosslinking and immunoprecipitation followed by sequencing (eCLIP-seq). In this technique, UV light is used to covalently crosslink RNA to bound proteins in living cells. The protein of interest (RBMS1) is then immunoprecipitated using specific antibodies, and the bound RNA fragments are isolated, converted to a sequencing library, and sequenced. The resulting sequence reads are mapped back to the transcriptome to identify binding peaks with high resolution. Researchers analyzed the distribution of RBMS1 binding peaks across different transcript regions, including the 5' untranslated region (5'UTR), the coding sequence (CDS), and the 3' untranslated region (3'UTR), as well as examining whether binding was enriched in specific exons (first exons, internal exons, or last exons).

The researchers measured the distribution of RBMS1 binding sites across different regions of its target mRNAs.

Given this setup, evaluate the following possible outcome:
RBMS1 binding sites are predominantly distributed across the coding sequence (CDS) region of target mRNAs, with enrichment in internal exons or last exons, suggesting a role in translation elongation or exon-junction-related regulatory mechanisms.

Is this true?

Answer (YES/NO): NO